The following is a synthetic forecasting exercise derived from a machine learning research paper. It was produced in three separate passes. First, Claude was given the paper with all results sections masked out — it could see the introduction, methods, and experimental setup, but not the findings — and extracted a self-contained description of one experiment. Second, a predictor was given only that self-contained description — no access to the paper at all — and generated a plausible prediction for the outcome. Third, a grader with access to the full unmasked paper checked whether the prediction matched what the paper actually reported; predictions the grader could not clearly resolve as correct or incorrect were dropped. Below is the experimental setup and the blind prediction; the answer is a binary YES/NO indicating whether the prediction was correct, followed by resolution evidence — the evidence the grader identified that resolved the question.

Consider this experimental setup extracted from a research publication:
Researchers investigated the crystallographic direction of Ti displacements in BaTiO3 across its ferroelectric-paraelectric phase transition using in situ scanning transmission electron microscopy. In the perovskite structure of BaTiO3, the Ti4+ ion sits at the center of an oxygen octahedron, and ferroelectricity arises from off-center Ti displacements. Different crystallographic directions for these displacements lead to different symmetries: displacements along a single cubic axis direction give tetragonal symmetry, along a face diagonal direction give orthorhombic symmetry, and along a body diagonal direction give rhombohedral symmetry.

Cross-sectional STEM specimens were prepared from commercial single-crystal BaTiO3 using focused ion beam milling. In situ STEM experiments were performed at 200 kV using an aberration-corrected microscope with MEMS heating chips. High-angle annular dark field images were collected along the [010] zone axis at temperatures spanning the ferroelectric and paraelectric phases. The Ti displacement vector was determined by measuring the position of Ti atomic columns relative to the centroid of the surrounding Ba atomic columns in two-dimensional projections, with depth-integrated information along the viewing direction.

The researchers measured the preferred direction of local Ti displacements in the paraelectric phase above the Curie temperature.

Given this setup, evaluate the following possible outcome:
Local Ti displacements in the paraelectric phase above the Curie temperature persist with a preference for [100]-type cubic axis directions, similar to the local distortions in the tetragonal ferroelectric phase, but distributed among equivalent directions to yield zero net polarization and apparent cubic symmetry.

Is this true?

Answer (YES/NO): NO